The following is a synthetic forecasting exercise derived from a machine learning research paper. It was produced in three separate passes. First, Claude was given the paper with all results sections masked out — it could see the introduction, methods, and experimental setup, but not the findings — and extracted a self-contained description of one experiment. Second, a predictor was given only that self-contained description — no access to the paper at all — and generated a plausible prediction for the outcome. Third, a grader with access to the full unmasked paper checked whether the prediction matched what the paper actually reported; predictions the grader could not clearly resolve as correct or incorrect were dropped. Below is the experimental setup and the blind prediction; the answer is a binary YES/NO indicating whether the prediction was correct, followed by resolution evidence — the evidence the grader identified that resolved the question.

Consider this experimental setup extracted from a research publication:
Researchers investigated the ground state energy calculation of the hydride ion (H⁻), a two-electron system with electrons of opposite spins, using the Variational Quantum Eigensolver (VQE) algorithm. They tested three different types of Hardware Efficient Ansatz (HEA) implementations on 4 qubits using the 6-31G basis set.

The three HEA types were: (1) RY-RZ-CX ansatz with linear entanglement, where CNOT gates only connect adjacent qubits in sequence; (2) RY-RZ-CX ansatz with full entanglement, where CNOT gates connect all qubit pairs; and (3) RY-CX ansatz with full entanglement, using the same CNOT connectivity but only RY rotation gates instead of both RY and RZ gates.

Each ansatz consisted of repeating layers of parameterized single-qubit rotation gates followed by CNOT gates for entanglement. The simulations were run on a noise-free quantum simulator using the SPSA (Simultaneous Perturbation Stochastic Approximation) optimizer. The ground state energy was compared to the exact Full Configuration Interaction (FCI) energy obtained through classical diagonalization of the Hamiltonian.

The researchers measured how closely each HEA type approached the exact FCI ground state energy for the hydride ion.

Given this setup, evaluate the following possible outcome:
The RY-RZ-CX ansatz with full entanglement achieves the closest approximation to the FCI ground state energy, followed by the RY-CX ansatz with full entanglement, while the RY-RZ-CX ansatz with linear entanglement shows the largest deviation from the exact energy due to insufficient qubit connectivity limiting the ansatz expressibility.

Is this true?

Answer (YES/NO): NO